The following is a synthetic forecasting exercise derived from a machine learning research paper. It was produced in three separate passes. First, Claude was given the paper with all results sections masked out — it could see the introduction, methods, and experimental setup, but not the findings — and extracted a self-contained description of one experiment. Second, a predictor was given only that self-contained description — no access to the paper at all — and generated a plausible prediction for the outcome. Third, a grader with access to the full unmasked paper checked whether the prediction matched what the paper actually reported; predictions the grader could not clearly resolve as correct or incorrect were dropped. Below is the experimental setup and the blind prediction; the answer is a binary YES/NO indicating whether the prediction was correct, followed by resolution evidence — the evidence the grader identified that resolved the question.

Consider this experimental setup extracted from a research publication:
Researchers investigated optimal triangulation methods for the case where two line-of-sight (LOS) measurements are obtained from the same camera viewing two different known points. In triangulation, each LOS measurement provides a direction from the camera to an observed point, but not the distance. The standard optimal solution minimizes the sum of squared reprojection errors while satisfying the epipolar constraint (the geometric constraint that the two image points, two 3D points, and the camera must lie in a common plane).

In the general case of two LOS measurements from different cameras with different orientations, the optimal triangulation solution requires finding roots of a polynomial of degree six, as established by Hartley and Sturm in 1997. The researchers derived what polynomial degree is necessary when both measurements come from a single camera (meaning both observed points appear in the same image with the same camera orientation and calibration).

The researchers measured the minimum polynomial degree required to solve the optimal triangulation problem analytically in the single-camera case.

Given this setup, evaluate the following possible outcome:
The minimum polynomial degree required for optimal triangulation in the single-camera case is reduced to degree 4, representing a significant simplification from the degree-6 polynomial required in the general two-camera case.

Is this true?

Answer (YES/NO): NO